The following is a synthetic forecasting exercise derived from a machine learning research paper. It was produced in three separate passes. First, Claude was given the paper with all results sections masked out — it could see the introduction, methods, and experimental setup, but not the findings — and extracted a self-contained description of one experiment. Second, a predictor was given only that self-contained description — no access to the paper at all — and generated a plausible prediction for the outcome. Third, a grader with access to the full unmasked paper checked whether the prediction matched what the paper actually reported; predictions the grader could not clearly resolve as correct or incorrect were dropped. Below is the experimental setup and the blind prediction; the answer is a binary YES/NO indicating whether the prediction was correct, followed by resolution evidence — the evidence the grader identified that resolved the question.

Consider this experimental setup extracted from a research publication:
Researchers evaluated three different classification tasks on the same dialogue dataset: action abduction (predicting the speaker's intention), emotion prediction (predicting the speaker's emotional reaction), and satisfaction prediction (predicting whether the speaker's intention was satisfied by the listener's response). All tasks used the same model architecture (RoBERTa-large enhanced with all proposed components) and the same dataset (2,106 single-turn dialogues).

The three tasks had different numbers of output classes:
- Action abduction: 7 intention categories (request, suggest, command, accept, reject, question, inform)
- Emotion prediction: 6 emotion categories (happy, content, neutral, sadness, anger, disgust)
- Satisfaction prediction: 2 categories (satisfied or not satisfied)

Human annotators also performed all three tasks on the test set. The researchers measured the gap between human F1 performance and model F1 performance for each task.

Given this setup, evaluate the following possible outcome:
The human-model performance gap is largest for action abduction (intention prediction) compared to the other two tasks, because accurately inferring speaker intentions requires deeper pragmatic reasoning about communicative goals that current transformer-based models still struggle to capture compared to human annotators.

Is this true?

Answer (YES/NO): NO